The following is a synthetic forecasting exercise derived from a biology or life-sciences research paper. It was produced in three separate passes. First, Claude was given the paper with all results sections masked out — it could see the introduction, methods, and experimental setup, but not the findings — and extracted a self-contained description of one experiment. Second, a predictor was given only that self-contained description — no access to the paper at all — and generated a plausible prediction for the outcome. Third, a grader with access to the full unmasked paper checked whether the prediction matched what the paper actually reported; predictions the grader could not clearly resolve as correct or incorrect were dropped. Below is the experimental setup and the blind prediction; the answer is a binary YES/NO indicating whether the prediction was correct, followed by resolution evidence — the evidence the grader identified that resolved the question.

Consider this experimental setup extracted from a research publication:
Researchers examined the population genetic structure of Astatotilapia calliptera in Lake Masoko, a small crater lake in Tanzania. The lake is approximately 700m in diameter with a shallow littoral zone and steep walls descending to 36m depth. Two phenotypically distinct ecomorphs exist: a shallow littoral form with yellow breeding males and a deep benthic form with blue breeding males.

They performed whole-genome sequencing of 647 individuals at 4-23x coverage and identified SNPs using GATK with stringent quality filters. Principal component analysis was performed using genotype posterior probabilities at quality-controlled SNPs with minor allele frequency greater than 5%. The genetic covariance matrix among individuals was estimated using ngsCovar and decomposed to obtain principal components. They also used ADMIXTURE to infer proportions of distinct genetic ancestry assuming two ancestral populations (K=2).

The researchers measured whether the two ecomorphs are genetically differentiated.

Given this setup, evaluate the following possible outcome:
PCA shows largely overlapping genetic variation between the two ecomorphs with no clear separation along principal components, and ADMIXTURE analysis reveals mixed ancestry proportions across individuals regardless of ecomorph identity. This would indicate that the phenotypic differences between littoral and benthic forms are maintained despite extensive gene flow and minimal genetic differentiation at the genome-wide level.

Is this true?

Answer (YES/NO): NO